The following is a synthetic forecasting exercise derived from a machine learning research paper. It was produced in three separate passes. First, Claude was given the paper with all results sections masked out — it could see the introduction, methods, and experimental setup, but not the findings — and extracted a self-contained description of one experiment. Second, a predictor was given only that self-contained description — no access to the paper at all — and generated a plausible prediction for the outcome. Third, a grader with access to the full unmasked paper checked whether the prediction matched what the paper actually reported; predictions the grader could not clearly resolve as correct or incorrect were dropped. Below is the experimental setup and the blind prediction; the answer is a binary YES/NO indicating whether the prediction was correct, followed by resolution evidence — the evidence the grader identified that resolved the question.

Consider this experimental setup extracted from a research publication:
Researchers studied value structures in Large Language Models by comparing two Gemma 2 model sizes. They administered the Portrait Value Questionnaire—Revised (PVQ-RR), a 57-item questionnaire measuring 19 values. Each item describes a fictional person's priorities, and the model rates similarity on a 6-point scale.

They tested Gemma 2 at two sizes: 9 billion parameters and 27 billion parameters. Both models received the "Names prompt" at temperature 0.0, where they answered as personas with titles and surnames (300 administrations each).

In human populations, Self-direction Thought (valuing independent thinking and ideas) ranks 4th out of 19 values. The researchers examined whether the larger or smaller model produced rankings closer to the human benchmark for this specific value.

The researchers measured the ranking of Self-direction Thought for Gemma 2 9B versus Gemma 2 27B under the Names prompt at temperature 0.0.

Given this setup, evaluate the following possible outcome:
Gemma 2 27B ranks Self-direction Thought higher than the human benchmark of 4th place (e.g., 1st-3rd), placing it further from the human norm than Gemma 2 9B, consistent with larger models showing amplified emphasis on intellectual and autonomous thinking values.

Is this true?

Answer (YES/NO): NO